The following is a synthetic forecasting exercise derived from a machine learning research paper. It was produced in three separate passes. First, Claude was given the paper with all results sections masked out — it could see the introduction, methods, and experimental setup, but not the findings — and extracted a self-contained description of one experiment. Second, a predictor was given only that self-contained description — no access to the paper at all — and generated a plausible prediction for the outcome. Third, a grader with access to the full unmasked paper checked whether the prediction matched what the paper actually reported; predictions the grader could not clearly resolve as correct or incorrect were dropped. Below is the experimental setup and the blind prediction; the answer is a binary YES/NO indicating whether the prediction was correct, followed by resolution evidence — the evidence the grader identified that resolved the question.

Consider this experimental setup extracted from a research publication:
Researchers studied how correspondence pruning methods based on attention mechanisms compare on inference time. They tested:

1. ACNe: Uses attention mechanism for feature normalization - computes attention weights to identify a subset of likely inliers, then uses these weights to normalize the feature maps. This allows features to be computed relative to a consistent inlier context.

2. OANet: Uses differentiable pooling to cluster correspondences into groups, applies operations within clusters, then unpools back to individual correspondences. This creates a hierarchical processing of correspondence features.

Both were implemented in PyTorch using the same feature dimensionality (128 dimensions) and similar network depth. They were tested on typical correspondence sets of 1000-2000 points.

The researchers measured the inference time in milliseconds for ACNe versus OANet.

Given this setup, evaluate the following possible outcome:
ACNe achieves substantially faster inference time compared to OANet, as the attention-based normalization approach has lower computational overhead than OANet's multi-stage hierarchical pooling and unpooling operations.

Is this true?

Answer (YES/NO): YES